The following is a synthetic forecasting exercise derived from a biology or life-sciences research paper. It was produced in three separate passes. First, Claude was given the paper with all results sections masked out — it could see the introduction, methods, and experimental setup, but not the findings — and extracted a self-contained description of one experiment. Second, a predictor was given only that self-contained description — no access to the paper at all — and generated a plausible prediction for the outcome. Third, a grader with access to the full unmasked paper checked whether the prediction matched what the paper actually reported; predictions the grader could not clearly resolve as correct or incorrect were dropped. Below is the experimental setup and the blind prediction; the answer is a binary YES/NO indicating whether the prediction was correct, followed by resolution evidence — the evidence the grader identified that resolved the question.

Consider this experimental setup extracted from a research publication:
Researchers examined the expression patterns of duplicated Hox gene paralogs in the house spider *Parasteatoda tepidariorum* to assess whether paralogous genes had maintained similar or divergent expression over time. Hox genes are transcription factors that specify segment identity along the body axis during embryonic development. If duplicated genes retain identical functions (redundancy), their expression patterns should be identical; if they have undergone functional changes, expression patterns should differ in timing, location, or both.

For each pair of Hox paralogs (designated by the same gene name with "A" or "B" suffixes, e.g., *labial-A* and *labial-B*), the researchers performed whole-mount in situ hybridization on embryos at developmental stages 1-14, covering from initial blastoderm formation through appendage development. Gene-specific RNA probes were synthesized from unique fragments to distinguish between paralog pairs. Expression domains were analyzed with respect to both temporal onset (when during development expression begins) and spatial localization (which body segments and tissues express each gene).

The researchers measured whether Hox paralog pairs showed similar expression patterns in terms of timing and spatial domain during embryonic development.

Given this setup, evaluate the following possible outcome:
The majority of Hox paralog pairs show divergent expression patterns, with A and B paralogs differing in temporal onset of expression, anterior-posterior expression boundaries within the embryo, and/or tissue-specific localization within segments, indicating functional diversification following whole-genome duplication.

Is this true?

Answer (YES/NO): YES